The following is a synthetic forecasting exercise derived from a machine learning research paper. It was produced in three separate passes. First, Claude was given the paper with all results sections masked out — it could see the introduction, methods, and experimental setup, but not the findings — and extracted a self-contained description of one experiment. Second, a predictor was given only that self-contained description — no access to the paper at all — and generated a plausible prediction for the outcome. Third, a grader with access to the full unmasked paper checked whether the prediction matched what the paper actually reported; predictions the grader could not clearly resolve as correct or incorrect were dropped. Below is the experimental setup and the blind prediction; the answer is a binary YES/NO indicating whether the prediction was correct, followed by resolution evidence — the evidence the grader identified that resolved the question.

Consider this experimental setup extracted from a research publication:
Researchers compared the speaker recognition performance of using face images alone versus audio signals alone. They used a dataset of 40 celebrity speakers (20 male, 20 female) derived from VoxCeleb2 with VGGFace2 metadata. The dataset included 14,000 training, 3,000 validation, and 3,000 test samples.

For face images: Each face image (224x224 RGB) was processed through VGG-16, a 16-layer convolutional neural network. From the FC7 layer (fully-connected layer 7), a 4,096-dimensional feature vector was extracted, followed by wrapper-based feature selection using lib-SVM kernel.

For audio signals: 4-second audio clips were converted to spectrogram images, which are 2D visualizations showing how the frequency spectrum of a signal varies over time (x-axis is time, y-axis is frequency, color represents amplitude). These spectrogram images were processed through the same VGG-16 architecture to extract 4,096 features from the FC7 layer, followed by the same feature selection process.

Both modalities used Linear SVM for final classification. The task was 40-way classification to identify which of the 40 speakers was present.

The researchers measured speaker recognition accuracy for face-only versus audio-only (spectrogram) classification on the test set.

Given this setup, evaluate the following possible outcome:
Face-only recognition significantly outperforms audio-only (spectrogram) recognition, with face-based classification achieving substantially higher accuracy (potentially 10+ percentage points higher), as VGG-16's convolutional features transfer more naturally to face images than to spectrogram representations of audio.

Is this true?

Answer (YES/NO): YES